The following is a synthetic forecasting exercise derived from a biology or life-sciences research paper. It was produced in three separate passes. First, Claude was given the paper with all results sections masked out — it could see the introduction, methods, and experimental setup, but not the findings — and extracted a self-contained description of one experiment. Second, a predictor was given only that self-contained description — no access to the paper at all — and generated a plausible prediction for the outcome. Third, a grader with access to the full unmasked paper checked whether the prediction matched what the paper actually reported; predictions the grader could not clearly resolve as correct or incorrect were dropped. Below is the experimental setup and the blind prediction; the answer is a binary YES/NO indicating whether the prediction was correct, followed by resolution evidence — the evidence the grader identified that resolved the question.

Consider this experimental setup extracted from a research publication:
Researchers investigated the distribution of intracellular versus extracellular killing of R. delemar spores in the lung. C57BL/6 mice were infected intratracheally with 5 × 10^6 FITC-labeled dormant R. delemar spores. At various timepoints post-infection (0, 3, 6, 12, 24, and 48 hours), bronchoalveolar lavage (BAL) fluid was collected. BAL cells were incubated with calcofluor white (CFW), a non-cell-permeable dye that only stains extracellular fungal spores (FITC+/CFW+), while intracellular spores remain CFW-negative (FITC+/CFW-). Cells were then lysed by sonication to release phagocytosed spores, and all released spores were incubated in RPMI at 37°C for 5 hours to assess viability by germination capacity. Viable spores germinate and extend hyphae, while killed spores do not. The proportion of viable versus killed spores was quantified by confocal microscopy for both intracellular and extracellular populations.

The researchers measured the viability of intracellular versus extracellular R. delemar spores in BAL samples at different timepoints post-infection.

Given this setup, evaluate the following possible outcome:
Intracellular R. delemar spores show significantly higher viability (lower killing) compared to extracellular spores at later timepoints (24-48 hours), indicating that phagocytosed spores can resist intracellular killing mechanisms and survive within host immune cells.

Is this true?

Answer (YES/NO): NO